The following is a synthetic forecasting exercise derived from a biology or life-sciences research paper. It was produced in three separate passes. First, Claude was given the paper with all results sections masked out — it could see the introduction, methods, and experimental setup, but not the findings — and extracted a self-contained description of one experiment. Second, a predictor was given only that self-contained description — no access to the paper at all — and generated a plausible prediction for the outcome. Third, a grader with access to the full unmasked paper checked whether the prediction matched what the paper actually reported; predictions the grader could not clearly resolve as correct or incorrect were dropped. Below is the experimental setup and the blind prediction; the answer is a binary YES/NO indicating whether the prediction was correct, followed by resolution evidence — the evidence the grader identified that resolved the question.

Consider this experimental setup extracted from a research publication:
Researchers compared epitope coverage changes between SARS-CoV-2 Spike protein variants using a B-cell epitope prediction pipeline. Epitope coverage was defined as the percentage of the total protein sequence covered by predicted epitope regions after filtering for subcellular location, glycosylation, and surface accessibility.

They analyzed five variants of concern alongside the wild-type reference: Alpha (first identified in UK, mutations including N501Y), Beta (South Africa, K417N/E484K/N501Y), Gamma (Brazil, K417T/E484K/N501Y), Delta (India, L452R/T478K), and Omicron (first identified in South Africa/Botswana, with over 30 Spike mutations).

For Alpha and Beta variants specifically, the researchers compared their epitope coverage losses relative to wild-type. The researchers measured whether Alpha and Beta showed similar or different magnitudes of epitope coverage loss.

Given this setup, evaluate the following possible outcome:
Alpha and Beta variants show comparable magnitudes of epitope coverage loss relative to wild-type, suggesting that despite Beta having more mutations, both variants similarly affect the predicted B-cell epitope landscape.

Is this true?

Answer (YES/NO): YES